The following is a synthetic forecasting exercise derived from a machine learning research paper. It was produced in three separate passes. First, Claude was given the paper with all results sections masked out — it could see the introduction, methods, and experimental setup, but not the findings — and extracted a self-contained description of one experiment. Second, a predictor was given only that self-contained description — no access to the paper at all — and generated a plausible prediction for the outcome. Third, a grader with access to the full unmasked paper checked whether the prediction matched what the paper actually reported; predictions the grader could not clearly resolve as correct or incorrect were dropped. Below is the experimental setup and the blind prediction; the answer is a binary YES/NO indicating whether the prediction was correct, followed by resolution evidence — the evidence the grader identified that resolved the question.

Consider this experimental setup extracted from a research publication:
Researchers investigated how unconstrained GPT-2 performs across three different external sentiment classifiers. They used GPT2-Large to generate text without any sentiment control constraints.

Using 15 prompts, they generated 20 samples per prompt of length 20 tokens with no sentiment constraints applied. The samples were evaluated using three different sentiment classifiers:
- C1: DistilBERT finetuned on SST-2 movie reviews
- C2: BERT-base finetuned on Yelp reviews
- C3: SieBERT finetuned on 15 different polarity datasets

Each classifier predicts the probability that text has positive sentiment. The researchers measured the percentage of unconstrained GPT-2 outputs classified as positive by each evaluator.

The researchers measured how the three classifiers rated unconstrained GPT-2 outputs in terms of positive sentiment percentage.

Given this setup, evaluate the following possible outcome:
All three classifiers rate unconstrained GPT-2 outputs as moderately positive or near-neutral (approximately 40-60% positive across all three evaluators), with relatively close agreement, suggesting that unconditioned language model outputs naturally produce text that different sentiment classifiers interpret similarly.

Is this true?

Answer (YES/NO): NO